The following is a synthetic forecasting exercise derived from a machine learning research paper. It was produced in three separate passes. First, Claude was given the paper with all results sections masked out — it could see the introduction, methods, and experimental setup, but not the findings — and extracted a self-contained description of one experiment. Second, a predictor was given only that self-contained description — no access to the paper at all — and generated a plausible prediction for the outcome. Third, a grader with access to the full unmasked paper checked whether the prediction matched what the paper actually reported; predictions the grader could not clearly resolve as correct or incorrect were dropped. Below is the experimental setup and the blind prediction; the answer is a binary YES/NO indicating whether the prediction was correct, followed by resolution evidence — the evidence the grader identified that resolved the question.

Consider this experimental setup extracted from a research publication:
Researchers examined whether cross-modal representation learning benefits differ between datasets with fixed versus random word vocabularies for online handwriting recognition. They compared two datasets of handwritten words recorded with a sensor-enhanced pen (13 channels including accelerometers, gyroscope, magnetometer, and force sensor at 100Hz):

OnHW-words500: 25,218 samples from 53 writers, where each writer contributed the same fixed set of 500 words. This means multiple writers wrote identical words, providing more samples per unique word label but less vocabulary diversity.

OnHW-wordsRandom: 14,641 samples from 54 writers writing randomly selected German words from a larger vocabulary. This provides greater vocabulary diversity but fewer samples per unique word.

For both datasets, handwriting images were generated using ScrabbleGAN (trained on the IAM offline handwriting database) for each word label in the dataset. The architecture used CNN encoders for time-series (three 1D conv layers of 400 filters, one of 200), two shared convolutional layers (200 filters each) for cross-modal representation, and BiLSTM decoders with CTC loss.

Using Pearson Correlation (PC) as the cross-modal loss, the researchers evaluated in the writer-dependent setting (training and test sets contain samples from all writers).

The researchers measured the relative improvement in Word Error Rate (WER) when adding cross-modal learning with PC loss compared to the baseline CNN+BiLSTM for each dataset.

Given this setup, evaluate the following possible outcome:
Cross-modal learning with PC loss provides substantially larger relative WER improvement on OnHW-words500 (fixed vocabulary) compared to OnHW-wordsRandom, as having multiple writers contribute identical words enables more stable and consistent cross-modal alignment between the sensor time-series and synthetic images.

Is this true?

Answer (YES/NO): YES